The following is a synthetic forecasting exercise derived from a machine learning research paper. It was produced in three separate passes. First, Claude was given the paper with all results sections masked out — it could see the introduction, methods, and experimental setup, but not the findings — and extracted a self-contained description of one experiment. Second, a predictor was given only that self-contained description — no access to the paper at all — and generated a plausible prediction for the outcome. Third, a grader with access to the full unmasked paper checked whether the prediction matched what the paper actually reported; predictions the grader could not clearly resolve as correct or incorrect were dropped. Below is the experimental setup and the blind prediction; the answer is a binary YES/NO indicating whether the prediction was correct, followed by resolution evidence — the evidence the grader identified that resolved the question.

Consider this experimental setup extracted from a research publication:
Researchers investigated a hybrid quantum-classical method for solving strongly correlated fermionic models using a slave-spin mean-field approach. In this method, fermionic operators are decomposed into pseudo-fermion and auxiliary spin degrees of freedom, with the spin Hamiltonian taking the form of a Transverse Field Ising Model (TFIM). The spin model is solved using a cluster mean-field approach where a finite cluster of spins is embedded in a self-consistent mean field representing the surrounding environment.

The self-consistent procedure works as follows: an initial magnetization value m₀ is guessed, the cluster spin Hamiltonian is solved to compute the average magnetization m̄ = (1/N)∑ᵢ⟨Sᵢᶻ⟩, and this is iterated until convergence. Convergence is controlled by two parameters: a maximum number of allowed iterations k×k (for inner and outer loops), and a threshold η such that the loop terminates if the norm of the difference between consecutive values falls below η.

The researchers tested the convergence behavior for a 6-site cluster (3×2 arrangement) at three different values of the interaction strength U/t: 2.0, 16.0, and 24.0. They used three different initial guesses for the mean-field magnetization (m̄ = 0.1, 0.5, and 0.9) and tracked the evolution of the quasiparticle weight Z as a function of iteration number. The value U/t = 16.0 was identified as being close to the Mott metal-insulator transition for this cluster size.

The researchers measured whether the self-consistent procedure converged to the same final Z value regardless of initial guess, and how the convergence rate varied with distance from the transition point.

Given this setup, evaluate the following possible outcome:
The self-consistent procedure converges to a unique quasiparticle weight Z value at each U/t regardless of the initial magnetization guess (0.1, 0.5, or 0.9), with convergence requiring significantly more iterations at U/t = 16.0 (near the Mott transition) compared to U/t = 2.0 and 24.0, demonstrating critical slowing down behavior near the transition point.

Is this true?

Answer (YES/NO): YES